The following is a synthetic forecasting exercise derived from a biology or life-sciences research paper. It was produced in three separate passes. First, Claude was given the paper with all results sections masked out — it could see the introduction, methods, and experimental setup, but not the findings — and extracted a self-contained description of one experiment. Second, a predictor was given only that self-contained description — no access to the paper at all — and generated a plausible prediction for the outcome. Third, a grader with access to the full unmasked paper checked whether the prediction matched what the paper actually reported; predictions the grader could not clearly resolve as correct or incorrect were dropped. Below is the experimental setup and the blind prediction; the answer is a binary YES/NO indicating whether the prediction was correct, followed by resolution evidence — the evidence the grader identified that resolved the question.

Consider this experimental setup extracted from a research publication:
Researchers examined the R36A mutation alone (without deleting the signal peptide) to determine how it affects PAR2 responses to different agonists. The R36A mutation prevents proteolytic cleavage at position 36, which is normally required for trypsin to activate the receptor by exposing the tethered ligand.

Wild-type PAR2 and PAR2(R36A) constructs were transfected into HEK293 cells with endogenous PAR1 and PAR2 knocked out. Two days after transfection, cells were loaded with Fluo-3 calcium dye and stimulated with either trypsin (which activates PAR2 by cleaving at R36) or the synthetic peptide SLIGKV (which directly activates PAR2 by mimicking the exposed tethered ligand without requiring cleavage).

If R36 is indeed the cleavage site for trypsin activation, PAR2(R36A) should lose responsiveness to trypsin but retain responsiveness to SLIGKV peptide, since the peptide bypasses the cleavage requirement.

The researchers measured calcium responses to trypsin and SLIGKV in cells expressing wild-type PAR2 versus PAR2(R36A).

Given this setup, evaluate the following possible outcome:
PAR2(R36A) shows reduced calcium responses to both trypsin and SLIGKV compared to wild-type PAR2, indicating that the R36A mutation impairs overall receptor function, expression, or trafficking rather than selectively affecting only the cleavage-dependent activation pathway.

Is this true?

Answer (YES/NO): NO